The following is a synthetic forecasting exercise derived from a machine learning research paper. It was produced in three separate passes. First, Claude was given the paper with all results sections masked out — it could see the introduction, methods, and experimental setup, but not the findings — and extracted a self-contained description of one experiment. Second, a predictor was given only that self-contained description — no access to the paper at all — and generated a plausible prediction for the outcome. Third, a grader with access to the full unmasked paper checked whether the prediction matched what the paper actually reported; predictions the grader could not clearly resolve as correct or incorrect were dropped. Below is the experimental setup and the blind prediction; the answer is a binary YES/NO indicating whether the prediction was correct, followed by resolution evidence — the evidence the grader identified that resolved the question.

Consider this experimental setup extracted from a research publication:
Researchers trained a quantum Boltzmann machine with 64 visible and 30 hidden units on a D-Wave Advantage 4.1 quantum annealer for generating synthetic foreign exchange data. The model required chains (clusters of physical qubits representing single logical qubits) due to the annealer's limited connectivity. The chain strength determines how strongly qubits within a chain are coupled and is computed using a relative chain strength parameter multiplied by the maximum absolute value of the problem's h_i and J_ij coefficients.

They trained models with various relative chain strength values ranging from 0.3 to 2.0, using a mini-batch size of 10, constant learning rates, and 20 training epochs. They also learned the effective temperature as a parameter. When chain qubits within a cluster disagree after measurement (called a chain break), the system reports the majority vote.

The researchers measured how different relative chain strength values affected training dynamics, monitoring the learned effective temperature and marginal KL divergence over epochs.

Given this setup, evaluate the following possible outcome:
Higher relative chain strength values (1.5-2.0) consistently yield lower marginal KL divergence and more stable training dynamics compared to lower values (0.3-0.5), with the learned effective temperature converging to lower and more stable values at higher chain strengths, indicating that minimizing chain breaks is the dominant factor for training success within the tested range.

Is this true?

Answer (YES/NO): YES